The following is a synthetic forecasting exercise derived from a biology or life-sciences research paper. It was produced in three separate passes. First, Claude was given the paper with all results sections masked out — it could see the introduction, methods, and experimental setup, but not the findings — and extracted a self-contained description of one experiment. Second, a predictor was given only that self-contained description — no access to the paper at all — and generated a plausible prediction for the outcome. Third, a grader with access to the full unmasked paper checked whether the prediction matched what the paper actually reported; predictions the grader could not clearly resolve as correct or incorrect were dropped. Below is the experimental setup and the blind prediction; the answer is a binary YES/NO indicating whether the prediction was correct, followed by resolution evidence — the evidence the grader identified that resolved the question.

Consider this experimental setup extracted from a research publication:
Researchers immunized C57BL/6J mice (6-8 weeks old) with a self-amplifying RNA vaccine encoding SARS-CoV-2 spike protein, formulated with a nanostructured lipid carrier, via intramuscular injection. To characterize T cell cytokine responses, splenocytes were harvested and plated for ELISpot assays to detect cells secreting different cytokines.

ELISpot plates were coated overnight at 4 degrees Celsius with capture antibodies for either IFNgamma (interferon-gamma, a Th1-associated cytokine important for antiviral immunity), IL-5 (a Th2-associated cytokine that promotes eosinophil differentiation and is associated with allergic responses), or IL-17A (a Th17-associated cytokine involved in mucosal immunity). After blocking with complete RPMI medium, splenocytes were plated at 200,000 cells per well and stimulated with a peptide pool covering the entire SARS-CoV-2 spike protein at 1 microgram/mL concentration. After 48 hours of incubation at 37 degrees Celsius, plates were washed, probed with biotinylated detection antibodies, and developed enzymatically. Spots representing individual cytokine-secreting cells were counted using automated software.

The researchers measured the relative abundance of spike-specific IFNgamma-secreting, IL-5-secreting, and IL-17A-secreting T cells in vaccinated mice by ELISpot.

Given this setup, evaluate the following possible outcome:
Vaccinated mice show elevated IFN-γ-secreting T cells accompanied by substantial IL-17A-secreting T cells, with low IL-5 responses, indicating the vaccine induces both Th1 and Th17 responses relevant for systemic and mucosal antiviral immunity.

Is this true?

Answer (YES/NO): NO